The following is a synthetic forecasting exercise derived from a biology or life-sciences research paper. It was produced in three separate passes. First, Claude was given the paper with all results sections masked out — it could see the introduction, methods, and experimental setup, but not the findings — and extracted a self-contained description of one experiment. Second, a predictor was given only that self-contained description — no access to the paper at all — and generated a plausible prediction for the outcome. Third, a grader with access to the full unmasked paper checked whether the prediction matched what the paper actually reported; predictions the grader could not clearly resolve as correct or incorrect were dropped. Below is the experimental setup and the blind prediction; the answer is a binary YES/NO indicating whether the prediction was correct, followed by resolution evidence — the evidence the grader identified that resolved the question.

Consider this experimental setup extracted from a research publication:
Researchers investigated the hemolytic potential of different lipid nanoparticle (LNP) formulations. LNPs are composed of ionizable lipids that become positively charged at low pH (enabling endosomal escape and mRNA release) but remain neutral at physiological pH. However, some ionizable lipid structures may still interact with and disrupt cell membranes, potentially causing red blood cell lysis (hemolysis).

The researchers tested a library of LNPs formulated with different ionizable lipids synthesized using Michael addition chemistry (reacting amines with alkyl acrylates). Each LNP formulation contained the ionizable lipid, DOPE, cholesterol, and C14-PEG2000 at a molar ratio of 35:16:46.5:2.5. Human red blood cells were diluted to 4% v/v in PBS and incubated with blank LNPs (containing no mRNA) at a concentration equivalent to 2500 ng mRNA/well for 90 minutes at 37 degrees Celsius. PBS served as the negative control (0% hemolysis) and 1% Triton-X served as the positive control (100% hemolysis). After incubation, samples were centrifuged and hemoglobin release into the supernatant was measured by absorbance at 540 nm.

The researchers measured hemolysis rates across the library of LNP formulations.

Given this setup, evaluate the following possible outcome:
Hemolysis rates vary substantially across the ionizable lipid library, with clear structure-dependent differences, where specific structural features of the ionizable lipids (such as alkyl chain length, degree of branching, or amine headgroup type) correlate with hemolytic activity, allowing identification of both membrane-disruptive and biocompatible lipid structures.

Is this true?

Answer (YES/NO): YES